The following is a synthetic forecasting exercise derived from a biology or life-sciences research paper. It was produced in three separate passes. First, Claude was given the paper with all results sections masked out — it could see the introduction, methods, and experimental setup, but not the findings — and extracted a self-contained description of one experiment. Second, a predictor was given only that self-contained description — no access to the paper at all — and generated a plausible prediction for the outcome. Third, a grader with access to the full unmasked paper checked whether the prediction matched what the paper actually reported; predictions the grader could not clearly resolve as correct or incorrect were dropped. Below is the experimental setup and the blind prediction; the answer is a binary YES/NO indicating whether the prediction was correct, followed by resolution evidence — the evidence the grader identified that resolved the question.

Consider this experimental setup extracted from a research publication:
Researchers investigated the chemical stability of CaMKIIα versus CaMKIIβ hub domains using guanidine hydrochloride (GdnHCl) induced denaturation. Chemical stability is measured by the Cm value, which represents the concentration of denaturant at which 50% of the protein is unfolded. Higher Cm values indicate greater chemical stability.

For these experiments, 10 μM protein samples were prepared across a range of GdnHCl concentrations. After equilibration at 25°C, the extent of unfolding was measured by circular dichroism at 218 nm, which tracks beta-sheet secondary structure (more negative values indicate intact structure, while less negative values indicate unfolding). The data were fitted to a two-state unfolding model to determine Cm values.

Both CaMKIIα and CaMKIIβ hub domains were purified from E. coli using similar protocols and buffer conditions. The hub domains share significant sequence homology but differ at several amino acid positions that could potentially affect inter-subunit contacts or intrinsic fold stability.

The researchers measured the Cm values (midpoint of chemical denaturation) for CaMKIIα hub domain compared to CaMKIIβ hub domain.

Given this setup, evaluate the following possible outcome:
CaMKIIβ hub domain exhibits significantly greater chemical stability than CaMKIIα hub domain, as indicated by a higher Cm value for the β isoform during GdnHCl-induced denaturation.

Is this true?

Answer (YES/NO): NO